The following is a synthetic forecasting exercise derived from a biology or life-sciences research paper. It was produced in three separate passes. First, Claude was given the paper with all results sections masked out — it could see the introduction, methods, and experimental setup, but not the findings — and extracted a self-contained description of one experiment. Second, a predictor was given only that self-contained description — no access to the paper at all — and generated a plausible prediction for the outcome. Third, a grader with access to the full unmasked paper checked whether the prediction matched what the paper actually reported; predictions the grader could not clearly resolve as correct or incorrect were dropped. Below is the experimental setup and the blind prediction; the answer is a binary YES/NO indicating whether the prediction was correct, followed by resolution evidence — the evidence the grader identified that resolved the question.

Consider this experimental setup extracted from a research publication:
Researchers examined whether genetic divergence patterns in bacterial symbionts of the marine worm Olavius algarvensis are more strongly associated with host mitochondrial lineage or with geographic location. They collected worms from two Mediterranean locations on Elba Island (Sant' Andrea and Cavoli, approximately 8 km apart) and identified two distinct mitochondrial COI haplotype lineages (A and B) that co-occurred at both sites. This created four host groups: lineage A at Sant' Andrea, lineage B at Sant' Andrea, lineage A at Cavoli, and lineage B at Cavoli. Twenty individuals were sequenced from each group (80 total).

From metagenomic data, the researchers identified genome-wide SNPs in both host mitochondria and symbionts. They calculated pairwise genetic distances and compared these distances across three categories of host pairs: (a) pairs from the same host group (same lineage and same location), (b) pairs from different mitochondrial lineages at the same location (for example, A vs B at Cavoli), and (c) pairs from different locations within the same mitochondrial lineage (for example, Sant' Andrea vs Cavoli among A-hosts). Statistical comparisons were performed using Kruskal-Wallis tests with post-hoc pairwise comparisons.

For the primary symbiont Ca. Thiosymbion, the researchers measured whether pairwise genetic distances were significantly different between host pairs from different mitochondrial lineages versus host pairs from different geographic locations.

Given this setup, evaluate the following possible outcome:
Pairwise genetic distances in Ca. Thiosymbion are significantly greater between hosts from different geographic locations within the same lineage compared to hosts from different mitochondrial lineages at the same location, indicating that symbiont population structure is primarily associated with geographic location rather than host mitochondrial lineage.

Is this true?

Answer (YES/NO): NO